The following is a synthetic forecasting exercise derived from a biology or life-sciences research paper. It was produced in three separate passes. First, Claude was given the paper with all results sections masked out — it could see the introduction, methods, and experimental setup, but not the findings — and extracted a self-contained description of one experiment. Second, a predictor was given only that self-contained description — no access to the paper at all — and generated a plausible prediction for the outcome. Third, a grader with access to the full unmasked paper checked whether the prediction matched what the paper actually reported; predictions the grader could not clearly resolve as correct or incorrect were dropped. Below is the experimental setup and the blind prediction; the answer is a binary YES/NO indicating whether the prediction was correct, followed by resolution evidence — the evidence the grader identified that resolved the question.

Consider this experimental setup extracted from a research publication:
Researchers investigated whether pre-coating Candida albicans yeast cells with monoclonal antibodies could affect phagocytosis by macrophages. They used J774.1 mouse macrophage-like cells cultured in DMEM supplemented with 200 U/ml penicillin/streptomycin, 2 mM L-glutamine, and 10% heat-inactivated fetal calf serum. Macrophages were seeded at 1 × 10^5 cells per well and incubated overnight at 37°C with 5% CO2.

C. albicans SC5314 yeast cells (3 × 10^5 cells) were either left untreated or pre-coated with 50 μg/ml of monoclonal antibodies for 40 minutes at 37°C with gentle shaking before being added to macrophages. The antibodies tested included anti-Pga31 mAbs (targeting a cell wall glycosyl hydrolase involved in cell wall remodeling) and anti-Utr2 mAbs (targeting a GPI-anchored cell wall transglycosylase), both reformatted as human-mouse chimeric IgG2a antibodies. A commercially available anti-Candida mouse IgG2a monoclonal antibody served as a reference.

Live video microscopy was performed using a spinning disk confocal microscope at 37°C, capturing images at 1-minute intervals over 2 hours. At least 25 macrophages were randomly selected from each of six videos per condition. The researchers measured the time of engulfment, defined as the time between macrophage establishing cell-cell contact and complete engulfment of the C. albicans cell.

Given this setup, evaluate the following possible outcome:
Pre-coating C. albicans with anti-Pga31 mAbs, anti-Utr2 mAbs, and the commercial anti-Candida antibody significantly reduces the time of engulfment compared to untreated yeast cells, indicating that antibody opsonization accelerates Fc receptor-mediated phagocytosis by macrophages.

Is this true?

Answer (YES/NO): YES